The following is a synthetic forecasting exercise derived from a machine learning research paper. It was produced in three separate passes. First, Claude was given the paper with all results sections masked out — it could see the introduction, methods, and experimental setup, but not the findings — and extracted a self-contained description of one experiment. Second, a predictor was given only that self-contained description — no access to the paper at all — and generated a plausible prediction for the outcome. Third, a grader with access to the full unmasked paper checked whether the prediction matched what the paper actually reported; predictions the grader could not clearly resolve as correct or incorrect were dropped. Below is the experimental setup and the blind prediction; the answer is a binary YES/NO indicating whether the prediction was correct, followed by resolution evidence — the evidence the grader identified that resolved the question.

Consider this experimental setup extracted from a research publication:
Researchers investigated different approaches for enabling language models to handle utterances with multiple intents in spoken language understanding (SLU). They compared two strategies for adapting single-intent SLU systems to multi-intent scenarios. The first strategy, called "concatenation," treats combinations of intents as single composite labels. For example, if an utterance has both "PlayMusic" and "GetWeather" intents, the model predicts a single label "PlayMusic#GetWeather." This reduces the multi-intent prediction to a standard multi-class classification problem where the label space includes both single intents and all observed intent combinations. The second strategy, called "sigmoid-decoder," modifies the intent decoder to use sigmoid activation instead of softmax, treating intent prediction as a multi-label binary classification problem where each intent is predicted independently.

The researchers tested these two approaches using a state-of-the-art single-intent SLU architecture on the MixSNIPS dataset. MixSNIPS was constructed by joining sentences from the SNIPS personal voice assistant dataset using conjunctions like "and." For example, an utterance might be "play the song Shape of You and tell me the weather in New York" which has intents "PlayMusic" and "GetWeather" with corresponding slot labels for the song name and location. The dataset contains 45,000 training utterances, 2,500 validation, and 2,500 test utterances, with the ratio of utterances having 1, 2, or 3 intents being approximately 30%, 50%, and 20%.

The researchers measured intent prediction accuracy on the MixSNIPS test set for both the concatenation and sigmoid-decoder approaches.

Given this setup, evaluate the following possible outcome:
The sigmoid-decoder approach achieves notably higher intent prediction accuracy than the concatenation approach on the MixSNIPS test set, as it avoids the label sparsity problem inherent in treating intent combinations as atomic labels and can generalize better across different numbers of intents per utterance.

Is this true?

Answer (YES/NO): NO